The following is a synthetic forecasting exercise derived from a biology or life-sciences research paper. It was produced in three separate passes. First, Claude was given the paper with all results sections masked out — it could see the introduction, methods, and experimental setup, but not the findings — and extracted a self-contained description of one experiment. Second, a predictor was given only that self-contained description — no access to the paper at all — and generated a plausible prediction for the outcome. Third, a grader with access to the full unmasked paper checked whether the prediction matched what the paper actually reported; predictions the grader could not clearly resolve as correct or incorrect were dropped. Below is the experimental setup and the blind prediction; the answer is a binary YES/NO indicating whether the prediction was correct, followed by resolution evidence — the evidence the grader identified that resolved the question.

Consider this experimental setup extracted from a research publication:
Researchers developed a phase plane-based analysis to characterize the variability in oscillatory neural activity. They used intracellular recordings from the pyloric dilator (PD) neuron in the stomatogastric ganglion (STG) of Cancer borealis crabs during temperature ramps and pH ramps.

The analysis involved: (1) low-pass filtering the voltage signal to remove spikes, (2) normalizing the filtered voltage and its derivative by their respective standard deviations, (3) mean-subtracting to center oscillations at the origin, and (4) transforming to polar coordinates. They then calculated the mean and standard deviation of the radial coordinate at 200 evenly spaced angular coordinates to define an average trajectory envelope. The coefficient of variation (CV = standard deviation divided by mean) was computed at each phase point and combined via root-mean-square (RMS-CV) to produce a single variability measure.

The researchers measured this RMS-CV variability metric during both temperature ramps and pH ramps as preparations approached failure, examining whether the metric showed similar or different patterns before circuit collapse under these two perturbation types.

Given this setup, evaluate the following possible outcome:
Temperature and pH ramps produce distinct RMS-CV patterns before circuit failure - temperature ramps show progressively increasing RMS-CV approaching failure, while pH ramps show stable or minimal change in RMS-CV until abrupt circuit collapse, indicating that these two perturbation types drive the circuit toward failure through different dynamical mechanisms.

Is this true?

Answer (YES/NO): NO